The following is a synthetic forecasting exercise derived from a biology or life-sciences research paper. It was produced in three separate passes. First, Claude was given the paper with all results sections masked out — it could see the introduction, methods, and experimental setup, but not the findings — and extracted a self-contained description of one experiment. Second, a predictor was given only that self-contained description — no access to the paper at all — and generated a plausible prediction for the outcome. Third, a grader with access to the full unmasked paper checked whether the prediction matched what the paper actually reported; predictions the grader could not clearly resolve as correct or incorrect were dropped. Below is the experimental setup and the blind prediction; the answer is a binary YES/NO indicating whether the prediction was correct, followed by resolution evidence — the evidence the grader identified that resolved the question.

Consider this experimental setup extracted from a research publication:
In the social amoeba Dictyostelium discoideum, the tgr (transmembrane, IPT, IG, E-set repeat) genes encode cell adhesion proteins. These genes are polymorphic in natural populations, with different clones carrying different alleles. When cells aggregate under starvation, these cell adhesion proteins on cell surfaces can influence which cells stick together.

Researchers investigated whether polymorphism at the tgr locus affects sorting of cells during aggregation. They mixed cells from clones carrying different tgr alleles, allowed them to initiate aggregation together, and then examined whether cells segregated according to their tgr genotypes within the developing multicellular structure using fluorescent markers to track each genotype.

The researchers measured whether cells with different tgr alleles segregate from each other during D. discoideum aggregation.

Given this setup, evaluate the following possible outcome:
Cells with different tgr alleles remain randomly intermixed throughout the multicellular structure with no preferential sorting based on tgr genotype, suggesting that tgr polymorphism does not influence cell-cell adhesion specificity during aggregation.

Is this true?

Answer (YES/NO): NO